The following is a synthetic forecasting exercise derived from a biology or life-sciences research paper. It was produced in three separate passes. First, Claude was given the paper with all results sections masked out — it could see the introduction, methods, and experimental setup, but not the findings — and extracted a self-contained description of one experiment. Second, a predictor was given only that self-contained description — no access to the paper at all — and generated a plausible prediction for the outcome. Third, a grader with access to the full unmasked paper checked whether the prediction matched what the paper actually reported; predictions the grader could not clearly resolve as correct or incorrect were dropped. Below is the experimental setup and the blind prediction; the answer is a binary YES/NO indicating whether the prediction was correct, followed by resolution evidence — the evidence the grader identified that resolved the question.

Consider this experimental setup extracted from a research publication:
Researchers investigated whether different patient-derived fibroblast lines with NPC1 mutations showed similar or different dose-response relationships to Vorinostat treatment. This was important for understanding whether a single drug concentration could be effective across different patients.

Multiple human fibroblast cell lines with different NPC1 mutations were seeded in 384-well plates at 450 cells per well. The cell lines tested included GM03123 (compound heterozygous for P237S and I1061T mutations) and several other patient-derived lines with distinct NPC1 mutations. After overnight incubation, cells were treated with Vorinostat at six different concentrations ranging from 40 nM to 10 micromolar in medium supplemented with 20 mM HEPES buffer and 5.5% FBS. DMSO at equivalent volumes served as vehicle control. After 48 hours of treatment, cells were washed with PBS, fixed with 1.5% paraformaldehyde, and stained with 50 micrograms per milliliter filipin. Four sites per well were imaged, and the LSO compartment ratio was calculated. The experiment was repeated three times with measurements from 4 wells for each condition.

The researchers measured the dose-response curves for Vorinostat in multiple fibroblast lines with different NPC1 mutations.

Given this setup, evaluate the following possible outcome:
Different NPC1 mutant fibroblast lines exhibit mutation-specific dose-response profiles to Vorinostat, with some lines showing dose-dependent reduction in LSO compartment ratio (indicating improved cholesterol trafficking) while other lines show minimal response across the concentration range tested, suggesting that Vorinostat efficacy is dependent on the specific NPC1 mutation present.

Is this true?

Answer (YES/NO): NO